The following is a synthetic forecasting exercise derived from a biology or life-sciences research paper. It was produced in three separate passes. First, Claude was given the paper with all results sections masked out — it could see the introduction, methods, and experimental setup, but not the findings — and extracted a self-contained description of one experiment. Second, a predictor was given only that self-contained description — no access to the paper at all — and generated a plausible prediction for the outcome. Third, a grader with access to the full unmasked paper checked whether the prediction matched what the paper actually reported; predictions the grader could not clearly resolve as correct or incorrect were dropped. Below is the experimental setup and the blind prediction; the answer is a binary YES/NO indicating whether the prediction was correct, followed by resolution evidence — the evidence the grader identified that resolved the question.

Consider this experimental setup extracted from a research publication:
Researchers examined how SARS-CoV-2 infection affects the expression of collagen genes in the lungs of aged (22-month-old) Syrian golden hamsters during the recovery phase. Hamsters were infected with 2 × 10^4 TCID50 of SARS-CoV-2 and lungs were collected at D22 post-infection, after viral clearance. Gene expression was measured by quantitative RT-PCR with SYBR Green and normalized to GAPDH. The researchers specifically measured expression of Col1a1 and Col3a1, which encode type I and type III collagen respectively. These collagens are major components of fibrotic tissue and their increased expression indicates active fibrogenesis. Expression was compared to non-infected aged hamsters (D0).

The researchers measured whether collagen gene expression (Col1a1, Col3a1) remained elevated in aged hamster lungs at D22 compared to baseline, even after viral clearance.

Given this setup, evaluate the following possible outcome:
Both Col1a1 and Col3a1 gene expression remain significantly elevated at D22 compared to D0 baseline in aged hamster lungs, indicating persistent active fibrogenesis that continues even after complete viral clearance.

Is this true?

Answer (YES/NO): YES